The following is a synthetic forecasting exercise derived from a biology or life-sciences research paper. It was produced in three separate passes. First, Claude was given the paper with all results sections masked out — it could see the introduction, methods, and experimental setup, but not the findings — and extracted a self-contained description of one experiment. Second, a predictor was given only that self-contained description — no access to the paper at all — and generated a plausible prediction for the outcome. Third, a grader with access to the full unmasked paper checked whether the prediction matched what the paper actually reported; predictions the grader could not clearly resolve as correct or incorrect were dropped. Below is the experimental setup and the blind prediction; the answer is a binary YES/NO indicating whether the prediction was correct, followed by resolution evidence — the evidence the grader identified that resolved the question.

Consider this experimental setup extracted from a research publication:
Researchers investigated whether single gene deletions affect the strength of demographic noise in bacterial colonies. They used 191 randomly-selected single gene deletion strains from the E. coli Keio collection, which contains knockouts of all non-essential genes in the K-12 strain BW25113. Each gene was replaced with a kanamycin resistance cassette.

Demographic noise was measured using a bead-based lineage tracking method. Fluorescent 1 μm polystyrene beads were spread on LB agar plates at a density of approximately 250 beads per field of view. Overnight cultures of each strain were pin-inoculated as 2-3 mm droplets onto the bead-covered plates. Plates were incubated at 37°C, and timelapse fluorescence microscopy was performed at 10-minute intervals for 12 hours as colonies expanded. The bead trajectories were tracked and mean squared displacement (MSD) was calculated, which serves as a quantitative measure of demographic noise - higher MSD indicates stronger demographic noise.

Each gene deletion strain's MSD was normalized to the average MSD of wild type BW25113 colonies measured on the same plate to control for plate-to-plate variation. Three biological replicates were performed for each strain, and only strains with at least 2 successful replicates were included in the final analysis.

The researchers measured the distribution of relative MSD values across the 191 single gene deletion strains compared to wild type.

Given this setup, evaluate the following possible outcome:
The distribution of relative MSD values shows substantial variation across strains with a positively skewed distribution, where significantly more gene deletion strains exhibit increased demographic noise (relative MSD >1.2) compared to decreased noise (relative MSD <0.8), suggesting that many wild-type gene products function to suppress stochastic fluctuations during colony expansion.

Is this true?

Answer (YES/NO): NO